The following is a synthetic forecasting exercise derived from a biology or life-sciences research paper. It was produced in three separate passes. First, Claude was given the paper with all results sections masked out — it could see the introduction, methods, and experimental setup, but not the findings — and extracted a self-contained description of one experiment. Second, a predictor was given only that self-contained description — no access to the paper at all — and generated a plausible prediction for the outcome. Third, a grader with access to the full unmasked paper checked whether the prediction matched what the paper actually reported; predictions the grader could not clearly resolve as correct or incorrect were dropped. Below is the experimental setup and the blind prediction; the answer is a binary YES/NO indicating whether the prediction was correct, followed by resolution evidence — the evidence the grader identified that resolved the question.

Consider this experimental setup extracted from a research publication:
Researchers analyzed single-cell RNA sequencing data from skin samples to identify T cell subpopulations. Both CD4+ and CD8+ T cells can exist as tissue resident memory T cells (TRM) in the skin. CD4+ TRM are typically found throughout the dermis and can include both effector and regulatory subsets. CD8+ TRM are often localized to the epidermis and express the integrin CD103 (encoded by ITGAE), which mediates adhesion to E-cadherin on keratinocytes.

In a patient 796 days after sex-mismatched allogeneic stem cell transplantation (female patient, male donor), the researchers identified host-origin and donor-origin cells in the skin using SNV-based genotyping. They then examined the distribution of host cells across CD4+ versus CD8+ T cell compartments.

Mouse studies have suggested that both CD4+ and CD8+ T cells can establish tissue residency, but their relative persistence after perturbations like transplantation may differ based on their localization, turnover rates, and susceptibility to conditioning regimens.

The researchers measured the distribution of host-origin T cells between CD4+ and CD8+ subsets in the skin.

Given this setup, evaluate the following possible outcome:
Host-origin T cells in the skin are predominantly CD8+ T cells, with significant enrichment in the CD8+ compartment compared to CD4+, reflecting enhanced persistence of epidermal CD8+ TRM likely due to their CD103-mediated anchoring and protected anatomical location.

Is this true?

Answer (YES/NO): NO